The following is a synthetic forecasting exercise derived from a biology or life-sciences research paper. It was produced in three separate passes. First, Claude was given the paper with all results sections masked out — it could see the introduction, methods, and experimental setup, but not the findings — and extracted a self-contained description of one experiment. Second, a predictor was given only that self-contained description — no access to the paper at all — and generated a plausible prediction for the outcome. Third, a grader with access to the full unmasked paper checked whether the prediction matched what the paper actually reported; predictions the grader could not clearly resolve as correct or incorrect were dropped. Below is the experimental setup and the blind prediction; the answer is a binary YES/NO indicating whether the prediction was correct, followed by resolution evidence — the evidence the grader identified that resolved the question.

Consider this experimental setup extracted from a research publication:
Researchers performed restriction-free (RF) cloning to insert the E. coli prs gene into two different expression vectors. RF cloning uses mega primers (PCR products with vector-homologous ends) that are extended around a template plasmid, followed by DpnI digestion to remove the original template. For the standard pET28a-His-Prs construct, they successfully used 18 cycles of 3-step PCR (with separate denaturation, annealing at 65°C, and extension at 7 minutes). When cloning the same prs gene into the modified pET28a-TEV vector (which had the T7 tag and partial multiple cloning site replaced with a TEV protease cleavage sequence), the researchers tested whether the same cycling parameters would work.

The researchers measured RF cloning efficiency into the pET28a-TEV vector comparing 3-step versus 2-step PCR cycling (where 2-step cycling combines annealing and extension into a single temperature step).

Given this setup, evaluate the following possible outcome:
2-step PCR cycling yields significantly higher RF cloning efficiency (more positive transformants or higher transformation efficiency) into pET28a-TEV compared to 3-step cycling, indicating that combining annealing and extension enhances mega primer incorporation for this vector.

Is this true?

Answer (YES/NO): YES